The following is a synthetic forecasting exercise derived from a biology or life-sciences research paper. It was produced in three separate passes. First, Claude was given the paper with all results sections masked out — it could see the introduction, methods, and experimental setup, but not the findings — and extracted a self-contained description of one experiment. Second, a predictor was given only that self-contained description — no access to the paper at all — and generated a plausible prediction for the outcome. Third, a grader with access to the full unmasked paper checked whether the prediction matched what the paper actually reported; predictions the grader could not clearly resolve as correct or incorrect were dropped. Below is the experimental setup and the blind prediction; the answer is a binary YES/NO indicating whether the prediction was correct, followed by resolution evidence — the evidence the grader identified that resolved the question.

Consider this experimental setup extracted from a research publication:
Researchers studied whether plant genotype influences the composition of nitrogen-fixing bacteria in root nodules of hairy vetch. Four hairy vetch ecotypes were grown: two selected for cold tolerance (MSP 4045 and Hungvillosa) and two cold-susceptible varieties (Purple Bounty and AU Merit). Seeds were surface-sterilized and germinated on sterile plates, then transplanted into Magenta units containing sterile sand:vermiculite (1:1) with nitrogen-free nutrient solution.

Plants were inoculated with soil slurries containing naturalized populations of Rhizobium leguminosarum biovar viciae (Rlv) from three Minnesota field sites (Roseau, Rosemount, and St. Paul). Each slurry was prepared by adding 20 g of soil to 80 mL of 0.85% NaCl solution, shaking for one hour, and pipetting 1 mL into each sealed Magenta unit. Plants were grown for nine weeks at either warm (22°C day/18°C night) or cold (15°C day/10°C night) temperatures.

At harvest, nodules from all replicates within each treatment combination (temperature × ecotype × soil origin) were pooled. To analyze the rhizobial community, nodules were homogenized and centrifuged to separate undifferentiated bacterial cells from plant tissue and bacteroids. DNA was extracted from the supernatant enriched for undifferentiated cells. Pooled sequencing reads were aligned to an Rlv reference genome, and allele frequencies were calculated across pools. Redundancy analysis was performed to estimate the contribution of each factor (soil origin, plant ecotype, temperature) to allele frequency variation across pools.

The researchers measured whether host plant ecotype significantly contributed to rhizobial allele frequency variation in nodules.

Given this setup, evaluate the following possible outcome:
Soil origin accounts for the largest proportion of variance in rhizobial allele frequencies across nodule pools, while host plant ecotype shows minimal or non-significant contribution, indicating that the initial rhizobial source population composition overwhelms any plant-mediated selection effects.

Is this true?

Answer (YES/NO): YES